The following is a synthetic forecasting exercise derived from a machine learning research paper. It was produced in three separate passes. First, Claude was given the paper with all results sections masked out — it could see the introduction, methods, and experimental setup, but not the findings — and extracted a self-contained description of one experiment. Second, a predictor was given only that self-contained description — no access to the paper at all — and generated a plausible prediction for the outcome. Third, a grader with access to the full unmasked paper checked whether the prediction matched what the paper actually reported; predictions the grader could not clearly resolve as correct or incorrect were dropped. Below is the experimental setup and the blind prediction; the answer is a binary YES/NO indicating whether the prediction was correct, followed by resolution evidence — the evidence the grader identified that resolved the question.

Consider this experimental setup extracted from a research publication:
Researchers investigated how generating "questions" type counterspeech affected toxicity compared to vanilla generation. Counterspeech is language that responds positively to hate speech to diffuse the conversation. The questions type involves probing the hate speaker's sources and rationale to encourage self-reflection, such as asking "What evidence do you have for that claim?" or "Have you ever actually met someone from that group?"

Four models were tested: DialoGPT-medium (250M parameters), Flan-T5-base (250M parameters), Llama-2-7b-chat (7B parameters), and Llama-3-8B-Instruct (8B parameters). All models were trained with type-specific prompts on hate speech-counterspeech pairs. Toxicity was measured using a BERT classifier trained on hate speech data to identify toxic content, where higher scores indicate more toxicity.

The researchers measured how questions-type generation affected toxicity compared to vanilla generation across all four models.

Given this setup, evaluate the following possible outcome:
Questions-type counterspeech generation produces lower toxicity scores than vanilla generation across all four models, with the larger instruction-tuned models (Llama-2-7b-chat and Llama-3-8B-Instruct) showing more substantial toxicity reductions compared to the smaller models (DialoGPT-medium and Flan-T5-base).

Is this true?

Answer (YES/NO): NO